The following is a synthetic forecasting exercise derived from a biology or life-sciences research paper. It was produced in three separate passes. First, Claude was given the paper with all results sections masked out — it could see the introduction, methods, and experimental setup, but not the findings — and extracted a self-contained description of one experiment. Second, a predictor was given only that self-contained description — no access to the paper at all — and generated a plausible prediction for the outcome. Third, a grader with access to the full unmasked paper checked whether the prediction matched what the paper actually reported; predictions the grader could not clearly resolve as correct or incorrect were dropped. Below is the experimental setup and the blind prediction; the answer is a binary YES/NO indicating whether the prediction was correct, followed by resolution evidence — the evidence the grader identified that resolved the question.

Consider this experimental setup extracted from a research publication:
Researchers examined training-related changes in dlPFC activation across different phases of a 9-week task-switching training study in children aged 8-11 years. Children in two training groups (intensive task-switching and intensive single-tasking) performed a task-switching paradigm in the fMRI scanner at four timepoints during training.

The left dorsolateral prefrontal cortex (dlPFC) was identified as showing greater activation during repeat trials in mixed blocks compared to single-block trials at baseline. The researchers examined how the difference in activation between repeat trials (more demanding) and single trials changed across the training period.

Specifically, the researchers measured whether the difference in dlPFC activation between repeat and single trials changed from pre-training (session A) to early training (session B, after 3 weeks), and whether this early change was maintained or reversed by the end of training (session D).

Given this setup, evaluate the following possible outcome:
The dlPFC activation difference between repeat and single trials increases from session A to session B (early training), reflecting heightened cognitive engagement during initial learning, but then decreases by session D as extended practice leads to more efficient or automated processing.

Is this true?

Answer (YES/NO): NO